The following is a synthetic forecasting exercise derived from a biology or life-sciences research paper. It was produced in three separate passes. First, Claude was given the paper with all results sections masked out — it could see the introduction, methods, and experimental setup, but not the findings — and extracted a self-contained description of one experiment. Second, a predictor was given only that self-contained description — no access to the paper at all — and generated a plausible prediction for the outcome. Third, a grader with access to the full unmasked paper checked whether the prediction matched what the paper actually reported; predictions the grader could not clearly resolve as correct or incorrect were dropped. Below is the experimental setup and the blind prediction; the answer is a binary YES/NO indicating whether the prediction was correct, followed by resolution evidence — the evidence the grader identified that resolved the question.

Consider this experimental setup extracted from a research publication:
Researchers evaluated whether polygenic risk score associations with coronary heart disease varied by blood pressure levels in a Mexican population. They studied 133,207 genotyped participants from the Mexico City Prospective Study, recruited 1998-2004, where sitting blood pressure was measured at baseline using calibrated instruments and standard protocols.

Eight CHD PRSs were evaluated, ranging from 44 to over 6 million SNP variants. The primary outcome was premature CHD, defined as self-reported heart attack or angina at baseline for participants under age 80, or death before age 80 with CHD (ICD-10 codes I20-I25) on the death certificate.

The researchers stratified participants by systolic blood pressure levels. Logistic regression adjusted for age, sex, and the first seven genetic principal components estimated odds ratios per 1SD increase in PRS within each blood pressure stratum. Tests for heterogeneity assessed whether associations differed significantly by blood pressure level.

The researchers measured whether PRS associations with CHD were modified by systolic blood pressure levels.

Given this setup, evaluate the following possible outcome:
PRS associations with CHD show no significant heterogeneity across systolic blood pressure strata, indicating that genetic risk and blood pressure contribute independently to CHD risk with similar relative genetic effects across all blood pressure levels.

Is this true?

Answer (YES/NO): NO